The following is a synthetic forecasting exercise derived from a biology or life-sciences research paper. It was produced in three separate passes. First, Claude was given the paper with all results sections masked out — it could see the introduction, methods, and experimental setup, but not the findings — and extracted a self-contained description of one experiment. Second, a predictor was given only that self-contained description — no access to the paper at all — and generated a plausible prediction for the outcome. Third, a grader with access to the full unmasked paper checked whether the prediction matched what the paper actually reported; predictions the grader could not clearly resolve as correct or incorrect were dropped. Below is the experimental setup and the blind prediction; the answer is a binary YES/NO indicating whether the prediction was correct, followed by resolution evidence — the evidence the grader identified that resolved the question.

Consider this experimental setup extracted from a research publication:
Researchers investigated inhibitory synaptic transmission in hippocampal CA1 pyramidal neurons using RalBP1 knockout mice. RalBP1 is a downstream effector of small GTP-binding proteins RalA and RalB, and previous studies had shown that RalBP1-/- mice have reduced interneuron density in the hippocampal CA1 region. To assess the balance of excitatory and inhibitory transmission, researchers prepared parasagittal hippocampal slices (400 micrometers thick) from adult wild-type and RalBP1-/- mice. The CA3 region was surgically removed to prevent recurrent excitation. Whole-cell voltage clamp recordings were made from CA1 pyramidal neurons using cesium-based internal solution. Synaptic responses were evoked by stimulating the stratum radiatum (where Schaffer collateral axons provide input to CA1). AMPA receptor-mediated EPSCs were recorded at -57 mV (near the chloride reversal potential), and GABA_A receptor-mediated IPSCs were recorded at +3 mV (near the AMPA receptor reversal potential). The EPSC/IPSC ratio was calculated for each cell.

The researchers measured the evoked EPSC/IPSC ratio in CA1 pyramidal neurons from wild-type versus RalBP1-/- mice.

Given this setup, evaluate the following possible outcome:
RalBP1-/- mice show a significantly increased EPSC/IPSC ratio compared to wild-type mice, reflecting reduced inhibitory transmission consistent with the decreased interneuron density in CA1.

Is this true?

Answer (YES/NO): YES